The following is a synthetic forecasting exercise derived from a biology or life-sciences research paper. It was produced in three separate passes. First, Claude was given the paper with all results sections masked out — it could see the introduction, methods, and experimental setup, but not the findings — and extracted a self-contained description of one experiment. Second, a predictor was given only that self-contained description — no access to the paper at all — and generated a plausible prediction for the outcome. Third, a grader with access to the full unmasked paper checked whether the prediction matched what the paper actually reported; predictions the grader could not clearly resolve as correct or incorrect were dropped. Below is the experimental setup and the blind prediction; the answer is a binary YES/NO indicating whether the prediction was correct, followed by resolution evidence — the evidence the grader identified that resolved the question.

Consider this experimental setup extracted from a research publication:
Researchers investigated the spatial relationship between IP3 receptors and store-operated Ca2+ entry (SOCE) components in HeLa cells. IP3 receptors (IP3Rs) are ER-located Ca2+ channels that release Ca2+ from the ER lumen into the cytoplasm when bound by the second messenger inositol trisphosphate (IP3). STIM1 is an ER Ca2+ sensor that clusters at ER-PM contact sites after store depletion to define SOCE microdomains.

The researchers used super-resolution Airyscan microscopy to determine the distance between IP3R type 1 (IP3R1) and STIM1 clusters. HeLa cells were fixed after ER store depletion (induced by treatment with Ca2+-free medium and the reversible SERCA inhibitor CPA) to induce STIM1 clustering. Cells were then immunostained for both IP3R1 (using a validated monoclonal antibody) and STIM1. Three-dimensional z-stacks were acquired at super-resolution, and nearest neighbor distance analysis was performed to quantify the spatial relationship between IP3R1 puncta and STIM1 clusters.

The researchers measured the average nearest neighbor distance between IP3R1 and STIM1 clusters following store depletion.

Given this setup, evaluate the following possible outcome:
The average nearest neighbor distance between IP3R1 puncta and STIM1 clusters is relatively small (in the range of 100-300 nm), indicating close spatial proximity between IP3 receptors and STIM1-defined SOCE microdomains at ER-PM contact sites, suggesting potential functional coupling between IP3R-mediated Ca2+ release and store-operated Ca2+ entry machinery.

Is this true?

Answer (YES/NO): NO